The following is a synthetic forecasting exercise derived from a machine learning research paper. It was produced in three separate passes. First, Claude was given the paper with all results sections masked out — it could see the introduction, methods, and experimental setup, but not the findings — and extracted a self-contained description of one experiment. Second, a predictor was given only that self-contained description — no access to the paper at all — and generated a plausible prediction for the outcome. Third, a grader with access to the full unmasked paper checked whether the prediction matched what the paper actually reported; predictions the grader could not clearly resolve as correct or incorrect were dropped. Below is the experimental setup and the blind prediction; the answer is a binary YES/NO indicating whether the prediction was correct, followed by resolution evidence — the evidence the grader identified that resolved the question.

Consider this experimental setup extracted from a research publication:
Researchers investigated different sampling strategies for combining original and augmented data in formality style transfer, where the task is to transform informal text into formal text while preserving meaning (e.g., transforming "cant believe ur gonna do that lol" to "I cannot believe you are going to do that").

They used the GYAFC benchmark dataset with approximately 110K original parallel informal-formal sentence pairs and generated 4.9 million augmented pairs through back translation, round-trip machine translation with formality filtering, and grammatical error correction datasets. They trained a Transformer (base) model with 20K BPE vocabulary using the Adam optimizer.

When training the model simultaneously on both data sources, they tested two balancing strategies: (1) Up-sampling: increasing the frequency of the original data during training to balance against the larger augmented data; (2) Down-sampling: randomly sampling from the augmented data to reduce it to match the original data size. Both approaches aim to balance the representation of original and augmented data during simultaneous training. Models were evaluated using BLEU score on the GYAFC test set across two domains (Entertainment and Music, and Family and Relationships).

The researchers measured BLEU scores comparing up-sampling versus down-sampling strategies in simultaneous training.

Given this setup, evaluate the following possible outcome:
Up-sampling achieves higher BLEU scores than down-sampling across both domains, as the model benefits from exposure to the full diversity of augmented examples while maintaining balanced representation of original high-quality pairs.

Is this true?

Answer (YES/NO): NO